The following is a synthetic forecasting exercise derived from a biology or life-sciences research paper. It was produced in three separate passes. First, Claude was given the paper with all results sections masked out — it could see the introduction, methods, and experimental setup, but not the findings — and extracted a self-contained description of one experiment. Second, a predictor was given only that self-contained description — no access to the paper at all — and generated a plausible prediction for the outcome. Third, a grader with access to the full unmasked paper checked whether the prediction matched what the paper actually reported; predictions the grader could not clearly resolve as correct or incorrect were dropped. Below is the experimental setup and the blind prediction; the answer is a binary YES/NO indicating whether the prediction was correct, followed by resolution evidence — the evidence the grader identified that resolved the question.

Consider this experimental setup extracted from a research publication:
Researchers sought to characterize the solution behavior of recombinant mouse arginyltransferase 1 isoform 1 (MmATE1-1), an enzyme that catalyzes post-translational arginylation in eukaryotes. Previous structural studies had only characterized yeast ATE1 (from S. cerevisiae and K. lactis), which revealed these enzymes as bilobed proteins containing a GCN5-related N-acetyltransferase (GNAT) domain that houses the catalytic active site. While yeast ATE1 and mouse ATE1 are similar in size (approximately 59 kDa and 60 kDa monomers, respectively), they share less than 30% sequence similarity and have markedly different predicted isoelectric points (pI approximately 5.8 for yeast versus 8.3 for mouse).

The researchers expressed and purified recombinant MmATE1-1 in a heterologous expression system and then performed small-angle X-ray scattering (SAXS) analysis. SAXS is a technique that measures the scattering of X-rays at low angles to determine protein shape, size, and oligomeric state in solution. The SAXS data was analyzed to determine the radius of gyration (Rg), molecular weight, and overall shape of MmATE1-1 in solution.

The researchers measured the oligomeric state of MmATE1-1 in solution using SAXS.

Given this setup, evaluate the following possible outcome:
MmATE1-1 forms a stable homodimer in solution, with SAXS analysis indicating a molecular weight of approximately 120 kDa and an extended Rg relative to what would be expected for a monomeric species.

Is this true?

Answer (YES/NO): NO